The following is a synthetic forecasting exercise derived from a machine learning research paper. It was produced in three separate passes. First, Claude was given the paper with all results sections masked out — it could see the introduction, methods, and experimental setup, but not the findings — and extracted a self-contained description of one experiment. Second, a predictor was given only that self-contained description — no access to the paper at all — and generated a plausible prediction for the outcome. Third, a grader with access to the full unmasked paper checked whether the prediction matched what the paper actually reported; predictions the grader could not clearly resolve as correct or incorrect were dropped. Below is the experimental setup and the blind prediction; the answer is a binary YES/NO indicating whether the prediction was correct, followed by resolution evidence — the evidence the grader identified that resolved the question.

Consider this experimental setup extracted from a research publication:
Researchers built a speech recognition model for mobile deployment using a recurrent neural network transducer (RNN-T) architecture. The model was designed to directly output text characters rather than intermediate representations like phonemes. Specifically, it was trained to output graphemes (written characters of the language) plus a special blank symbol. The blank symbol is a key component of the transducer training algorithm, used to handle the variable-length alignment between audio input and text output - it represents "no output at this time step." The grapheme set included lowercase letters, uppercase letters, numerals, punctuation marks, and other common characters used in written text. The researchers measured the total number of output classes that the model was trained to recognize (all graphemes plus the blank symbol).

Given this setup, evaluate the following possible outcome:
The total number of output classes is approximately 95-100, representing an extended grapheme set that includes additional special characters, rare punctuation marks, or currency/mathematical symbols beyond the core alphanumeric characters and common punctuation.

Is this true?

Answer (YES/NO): NO